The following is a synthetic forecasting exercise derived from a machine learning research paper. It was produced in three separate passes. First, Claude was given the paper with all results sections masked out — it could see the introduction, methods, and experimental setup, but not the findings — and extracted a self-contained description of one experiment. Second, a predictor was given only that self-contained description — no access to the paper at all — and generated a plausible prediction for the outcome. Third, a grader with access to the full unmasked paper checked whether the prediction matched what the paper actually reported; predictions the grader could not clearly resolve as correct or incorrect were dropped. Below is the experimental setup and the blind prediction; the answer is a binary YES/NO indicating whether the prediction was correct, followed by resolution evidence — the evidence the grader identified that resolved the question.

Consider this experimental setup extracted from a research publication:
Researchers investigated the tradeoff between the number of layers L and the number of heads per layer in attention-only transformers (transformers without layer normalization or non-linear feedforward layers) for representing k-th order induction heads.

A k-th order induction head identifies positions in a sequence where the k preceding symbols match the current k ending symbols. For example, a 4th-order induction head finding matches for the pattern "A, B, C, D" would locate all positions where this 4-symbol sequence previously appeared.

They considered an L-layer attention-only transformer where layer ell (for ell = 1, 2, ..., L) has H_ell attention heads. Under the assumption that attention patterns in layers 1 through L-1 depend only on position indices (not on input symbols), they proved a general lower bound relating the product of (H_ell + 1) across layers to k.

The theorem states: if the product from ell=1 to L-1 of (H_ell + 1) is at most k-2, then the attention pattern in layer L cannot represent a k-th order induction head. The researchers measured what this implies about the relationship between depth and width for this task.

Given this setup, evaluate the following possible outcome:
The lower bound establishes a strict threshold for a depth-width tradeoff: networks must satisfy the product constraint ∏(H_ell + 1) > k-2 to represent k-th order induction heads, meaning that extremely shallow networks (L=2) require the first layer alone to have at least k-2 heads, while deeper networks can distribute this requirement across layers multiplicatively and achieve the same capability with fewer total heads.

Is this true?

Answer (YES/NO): YES